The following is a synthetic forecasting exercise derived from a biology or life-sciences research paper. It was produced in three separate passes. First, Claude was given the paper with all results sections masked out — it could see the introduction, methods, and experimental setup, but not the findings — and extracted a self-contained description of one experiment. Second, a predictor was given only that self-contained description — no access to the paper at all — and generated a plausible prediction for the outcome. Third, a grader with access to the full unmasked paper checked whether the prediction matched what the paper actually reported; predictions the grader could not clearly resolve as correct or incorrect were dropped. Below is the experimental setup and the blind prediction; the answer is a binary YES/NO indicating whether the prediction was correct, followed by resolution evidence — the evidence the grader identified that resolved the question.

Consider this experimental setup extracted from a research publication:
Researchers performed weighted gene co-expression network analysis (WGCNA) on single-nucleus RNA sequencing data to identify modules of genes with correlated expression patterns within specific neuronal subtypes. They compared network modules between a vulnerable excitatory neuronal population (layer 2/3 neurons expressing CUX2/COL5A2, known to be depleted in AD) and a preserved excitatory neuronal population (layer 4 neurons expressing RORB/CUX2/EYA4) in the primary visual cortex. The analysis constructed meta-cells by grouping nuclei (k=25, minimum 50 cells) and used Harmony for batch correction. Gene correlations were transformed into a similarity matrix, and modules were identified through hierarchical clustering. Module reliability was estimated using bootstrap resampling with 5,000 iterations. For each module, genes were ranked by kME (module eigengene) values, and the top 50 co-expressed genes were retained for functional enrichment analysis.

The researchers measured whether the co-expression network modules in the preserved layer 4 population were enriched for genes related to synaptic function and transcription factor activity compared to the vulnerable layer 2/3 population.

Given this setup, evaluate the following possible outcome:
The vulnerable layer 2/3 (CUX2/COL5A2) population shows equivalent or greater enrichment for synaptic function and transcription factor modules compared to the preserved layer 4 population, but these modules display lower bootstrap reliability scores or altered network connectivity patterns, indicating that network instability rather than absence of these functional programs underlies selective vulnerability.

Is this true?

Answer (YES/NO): NO